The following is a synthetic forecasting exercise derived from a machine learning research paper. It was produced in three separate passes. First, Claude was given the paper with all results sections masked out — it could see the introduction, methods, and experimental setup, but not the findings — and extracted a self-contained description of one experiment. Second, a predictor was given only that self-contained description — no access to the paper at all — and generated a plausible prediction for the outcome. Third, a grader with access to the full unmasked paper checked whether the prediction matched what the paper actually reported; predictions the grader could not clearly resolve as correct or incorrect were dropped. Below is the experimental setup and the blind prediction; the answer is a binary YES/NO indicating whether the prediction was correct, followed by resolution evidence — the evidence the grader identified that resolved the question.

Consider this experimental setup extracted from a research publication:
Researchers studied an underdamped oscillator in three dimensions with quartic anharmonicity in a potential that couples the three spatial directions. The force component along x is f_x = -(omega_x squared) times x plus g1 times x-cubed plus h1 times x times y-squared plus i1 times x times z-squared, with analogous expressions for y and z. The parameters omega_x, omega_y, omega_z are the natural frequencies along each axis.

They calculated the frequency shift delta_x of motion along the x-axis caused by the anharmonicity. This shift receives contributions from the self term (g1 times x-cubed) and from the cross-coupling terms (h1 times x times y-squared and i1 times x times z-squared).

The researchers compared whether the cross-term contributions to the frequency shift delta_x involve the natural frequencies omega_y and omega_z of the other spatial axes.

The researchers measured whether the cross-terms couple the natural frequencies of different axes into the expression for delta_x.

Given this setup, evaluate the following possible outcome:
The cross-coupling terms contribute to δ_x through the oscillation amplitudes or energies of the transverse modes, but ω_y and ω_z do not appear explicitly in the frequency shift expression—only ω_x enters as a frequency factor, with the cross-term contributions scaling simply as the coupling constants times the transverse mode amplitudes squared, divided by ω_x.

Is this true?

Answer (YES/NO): NO